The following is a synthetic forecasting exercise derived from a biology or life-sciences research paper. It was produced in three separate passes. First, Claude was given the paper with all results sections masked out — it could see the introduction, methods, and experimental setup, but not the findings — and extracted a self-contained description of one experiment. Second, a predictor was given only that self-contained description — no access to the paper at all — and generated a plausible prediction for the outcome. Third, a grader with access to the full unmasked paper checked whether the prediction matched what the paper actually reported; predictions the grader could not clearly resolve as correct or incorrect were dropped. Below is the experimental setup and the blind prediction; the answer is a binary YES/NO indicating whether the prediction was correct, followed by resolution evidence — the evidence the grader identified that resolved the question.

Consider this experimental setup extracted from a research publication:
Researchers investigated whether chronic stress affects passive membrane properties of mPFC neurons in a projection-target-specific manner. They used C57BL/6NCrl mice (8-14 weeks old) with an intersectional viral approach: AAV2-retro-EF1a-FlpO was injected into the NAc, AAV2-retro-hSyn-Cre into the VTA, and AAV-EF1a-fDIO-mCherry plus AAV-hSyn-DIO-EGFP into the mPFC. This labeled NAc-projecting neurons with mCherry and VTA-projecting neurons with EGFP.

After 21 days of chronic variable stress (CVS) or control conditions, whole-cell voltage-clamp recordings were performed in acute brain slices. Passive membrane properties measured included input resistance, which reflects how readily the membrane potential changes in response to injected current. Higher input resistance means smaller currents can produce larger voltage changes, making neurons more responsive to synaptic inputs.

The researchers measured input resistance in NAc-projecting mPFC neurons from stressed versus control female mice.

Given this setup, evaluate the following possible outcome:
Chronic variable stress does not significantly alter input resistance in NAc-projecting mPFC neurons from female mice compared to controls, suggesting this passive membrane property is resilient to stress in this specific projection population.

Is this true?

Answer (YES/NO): NO